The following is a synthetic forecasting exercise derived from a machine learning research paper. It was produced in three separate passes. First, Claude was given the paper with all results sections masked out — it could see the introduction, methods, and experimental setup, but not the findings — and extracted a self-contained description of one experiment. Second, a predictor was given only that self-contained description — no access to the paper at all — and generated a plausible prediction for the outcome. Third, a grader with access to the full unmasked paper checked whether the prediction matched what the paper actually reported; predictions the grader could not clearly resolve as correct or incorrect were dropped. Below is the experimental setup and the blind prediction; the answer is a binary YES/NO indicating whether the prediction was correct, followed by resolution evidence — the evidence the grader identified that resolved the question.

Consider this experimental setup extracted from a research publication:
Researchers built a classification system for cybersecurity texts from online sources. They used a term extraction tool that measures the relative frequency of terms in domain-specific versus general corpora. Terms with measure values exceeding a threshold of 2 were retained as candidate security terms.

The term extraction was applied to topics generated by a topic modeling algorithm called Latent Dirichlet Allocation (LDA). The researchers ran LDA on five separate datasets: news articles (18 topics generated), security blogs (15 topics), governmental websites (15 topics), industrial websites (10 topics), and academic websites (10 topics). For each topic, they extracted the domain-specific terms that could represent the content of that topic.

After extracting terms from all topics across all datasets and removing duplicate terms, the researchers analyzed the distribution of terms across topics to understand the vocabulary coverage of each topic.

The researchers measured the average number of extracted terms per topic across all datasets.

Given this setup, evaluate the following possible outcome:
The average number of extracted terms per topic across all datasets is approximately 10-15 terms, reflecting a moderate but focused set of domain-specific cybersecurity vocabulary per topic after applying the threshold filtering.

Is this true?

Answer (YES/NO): NO